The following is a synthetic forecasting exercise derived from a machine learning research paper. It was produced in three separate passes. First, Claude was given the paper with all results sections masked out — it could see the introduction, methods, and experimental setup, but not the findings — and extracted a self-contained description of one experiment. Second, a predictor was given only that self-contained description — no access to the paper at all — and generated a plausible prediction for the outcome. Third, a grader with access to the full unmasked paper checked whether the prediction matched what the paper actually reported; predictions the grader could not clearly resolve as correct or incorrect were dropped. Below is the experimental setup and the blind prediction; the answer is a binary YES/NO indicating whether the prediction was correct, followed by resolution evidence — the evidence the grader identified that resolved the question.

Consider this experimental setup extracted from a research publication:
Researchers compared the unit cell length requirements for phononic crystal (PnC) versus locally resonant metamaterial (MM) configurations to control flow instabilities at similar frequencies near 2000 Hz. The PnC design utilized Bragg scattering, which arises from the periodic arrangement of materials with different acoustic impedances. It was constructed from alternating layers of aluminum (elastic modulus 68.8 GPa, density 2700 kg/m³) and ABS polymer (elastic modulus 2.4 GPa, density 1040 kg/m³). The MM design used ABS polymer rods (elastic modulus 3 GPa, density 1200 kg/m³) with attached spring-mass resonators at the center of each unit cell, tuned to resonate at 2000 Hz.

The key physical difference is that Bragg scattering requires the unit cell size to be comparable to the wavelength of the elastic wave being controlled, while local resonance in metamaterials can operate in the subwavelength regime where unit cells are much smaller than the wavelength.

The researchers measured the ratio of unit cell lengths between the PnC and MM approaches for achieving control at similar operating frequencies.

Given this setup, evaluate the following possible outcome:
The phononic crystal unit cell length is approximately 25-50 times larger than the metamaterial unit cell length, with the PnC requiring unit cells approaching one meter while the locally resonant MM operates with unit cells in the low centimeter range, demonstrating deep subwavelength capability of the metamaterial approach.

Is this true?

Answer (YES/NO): NO